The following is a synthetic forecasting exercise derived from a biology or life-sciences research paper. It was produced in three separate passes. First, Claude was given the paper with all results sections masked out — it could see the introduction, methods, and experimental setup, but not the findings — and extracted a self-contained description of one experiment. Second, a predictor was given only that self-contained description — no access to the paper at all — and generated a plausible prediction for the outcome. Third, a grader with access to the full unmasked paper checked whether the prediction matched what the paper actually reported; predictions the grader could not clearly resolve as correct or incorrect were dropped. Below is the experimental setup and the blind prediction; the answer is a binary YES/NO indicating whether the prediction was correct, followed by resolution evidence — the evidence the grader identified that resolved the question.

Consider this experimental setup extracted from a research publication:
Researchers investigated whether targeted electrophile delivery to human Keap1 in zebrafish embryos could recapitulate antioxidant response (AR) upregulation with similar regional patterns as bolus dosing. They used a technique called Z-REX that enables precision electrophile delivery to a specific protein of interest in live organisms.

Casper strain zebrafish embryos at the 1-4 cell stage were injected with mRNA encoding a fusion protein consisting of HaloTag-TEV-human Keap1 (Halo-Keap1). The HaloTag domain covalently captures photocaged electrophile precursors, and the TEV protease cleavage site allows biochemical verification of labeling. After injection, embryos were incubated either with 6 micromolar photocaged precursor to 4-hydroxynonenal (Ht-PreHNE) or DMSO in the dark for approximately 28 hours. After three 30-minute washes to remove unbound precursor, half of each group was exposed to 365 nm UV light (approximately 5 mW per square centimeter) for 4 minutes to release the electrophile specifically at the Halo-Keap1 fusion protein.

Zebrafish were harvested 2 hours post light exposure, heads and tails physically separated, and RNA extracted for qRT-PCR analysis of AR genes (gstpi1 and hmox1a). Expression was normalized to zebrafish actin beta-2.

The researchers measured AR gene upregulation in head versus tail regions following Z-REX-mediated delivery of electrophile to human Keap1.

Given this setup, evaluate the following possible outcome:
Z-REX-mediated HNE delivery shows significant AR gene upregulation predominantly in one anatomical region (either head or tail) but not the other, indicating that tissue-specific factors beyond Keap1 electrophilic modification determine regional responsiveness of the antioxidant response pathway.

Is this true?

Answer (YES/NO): YES